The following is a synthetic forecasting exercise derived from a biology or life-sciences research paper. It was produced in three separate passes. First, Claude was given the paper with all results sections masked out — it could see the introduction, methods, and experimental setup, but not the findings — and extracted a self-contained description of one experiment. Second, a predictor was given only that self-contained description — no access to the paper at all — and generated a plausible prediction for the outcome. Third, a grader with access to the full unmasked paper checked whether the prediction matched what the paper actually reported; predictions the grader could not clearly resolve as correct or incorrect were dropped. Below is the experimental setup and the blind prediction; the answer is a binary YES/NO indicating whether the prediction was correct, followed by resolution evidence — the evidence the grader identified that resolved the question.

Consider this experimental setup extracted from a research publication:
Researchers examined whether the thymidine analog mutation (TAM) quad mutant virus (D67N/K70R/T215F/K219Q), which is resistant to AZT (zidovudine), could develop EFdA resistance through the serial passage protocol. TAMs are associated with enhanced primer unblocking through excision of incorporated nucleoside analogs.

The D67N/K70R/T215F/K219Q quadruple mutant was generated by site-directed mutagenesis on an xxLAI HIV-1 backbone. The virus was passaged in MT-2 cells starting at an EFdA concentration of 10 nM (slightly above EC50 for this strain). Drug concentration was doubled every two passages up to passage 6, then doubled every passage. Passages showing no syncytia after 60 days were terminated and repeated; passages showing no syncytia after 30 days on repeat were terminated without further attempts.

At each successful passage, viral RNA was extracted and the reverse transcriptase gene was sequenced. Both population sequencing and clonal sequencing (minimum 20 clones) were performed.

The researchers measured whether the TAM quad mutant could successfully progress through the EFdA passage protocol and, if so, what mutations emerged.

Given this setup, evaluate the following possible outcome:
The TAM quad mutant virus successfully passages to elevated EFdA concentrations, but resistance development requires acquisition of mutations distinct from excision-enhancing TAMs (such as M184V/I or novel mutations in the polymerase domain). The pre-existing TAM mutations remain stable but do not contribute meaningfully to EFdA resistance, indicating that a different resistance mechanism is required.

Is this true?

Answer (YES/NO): YES